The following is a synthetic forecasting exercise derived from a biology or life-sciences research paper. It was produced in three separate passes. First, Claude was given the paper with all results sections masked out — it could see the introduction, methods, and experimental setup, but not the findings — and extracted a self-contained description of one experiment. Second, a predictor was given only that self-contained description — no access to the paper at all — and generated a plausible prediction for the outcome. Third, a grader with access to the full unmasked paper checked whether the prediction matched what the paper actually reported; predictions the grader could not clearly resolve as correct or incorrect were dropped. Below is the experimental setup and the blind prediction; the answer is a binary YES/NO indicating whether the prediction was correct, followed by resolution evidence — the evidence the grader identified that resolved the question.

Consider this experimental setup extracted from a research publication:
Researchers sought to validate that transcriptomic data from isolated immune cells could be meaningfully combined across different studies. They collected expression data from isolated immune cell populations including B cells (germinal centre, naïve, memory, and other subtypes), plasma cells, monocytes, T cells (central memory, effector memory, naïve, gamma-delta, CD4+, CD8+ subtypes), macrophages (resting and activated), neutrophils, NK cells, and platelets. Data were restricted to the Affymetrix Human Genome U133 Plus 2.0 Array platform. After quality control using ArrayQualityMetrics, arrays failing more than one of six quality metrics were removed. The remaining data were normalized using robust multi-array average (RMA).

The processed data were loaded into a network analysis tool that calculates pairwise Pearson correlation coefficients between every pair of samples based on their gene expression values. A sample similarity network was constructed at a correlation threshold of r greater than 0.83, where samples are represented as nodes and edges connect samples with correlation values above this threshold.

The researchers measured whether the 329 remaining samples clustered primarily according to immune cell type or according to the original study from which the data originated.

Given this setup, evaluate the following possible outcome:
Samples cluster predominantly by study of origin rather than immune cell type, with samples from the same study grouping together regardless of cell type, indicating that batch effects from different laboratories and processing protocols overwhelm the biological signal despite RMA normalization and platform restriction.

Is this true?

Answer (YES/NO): NO